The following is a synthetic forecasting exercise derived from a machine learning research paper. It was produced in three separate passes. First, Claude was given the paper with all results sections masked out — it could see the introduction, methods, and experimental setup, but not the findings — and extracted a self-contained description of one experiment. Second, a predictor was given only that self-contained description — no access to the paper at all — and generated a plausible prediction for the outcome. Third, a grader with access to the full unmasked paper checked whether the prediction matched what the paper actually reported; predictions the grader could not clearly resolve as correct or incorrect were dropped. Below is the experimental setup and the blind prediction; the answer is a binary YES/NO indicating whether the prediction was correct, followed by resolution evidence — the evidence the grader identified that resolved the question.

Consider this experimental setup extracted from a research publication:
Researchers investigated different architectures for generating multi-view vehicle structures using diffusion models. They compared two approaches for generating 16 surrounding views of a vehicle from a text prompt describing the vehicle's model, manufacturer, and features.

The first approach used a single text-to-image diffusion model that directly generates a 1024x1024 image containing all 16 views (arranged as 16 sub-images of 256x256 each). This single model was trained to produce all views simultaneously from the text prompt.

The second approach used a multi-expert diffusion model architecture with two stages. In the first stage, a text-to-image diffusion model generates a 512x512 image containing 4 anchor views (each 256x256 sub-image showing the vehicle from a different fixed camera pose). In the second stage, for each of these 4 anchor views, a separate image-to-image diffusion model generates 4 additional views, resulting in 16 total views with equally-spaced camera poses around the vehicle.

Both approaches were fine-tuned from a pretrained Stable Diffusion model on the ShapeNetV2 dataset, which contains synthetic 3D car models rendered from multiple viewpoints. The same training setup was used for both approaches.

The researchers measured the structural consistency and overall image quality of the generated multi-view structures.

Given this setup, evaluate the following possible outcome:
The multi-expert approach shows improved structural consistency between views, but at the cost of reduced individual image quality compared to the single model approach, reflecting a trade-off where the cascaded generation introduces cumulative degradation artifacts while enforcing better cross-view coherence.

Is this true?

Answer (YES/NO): NO